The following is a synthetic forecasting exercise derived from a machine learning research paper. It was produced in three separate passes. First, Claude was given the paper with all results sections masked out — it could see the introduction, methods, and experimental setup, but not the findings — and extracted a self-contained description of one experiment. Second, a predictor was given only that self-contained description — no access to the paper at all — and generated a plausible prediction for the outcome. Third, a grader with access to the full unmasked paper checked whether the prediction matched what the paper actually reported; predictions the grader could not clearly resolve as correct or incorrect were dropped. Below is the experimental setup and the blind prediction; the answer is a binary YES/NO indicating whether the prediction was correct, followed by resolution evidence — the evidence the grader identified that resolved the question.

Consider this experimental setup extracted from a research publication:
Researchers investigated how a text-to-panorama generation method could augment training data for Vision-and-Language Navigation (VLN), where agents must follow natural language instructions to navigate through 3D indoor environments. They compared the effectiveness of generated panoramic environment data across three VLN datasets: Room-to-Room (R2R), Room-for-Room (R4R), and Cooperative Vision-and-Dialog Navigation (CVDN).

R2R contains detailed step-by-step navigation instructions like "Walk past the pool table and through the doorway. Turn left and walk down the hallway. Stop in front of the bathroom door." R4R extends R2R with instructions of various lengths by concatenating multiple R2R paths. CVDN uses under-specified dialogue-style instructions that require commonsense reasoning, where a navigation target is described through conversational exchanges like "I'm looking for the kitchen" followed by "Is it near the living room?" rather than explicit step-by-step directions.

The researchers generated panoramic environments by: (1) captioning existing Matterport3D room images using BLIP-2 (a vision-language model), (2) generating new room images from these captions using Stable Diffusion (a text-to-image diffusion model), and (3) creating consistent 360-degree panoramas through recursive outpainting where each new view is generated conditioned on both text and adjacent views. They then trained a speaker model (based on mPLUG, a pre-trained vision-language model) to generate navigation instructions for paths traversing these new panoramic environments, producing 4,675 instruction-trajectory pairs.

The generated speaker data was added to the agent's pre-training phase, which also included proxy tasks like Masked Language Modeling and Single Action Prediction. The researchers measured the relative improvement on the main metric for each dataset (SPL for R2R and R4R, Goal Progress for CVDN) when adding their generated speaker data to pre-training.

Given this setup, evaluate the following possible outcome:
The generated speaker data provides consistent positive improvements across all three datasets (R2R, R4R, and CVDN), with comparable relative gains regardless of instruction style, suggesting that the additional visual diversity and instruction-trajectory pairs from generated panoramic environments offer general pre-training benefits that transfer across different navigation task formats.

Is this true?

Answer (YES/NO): NO